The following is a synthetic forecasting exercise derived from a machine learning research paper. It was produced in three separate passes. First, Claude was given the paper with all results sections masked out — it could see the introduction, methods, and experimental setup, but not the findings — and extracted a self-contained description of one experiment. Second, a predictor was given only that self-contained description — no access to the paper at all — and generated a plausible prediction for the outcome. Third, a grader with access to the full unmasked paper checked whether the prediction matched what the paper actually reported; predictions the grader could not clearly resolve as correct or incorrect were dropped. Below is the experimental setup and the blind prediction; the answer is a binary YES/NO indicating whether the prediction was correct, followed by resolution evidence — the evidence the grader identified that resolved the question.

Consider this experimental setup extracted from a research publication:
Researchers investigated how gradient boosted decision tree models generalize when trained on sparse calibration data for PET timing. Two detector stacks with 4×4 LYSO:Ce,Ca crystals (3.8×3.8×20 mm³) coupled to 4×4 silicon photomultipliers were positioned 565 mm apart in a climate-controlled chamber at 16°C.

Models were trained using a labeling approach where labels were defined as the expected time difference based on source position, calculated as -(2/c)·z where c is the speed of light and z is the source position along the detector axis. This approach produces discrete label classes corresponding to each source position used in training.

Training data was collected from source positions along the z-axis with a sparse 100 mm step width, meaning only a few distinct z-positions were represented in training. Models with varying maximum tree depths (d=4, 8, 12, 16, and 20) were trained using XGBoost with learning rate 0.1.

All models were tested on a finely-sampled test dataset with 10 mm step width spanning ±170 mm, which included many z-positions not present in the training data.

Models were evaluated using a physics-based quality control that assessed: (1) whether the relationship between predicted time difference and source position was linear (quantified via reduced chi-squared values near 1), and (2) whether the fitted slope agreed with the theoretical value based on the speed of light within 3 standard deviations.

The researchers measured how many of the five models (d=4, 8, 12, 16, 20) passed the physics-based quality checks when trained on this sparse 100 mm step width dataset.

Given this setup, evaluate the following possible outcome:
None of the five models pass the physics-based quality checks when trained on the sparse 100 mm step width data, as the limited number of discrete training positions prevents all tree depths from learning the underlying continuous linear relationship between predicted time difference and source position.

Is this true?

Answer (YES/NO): YES